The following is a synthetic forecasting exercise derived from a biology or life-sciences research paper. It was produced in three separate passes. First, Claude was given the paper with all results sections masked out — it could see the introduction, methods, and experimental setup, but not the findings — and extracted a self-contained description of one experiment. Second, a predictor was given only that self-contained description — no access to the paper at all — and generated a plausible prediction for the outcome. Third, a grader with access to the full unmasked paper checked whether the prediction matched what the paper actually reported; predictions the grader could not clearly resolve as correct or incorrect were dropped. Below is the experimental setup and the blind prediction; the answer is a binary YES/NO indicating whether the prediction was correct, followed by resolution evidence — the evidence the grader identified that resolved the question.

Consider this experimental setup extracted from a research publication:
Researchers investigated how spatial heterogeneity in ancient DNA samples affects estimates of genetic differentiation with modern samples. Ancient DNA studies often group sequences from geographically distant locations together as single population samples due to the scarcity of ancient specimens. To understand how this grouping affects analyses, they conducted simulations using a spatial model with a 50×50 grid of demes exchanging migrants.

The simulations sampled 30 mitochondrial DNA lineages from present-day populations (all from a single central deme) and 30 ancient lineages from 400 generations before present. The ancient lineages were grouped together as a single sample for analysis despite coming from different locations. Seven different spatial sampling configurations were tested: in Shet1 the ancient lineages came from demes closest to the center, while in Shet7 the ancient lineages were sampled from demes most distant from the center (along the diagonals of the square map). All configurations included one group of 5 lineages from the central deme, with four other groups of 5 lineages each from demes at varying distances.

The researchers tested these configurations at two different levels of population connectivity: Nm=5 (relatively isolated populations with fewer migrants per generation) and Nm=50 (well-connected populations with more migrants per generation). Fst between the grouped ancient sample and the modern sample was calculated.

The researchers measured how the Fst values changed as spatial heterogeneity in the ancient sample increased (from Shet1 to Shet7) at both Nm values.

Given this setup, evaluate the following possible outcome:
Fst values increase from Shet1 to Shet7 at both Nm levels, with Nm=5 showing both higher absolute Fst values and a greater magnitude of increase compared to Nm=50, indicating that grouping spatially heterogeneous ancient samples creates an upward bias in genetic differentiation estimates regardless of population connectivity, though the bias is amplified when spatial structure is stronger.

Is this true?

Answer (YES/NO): NO